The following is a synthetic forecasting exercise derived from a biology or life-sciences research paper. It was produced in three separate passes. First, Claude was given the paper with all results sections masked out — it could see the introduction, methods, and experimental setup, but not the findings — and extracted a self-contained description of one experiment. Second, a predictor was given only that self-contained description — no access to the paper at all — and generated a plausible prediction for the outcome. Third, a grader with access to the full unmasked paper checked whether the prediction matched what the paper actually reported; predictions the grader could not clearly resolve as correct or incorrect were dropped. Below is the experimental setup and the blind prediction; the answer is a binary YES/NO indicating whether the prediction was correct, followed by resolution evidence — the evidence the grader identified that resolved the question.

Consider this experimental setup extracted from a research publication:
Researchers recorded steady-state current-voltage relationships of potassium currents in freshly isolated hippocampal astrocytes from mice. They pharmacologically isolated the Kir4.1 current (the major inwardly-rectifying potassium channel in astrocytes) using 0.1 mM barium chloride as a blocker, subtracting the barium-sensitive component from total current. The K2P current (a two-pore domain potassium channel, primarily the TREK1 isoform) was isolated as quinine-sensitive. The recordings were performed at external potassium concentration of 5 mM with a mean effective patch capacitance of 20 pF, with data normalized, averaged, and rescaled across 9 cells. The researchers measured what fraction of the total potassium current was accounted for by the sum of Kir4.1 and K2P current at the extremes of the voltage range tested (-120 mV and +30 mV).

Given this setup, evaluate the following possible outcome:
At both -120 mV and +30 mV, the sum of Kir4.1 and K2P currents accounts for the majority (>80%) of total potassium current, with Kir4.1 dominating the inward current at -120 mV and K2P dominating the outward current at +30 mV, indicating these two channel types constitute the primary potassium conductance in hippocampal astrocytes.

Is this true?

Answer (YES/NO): NO